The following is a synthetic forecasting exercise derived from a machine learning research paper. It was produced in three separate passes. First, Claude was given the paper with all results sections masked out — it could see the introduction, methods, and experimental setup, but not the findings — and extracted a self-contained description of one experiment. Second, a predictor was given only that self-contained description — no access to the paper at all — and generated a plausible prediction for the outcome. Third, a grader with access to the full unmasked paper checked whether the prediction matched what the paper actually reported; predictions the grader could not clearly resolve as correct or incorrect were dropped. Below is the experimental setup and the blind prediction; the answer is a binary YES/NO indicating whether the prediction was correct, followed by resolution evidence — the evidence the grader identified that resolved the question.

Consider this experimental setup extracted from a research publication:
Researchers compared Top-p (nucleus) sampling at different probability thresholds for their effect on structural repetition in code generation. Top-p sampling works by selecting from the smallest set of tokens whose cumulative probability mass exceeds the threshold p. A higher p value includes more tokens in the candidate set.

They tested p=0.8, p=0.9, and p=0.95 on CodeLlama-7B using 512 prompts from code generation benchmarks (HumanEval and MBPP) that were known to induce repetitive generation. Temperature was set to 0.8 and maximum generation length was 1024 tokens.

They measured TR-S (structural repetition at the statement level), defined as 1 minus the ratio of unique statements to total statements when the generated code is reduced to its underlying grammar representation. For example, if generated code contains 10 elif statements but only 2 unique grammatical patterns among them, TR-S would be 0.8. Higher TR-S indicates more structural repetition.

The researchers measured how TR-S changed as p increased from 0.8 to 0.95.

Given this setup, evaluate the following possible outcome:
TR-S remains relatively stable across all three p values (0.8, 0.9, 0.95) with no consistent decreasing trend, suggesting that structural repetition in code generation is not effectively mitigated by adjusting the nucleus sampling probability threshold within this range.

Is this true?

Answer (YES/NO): NO